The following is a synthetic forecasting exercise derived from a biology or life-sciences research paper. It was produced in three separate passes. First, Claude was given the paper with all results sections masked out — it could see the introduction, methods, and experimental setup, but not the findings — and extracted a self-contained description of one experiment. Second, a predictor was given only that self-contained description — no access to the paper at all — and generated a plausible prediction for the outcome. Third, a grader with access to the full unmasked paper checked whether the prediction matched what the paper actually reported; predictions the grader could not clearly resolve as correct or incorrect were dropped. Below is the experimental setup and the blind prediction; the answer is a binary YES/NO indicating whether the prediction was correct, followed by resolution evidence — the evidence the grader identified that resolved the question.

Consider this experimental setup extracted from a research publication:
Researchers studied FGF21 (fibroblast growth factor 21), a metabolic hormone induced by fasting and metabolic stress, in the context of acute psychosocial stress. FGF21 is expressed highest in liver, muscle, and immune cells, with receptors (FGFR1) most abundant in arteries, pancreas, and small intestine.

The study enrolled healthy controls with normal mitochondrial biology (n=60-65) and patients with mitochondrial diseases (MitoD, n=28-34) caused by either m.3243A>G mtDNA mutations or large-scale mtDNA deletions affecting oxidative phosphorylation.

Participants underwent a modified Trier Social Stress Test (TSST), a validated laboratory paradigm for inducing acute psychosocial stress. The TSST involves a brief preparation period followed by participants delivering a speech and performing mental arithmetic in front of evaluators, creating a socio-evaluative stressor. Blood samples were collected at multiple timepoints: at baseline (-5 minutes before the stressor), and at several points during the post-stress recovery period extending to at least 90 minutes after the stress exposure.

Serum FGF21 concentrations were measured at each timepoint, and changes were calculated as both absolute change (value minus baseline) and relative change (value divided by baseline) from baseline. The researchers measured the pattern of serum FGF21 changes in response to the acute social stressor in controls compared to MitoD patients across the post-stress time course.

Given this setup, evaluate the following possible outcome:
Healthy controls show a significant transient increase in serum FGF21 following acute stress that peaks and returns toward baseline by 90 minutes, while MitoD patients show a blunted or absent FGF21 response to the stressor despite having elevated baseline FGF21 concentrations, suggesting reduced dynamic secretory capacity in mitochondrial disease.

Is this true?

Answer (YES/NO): NO